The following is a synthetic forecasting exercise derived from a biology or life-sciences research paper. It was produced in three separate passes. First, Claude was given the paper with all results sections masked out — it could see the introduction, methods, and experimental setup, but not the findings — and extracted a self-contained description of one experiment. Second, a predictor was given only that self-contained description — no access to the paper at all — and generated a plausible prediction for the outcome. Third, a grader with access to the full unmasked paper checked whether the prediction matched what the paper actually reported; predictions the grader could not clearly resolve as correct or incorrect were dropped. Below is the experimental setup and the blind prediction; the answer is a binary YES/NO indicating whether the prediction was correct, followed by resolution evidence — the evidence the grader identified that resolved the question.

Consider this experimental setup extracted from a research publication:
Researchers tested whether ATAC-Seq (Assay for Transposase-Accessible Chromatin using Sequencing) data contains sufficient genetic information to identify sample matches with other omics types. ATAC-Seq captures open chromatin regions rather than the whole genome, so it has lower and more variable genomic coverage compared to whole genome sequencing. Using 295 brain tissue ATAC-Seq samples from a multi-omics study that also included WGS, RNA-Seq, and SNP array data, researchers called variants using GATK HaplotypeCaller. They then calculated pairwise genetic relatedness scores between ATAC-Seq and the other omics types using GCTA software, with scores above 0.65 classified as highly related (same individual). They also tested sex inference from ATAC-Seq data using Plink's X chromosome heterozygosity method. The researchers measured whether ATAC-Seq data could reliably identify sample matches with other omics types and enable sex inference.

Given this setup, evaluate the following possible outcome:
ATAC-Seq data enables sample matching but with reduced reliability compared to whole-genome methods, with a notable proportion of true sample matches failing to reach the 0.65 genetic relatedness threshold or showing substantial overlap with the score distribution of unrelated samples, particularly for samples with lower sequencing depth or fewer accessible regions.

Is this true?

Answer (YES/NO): YES